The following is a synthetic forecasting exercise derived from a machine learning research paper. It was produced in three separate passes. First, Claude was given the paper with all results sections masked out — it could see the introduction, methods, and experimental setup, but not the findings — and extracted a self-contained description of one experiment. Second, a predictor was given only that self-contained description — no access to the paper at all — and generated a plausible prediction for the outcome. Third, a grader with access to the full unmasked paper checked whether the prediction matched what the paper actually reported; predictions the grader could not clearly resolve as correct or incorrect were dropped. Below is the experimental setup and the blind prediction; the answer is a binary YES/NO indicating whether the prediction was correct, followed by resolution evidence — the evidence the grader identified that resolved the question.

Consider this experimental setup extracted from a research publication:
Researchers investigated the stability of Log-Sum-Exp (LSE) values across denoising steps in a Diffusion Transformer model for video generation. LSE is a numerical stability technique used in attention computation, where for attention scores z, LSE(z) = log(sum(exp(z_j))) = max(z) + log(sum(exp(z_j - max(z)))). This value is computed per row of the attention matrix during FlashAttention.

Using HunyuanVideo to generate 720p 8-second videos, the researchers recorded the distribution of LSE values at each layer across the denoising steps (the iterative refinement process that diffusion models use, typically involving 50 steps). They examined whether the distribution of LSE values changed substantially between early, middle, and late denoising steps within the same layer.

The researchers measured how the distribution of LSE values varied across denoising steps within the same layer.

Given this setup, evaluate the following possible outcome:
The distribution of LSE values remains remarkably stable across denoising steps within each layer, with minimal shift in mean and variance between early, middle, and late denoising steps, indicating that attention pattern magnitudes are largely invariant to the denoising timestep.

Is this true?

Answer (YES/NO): YES